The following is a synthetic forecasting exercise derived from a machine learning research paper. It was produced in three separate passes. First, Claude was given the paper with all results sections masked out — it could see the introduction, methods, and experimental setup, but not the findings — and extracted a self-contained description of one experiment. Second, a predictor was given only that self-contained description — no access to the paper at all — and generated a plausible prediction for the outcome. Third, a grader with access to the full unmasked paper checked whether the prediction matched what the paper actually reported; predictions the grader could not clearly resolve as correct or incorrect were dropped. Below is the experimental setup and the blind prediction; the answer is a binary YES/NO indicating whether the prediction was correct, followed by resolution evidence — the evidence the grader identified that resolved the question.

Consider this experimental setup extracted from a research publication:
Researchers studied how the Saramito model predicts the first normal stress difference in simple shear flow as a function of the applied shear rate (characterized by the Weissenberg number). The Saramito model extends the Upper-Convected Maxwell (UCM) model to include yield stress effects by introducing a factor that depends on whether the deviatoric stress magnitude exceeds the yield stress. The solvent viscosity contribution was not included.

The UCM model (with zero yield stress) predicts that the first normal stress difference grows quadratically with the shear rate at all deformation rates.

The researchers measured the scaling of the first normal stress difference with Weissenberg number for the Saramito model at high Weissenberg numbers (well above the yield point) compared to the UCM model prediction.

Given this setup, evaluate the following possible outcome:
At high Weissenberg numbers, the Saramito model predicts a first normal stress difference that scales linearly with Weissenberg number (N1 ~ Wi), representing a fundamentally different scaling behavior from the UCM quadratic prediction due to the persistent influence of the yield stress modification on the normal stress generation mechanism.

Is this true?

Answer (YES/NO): NO